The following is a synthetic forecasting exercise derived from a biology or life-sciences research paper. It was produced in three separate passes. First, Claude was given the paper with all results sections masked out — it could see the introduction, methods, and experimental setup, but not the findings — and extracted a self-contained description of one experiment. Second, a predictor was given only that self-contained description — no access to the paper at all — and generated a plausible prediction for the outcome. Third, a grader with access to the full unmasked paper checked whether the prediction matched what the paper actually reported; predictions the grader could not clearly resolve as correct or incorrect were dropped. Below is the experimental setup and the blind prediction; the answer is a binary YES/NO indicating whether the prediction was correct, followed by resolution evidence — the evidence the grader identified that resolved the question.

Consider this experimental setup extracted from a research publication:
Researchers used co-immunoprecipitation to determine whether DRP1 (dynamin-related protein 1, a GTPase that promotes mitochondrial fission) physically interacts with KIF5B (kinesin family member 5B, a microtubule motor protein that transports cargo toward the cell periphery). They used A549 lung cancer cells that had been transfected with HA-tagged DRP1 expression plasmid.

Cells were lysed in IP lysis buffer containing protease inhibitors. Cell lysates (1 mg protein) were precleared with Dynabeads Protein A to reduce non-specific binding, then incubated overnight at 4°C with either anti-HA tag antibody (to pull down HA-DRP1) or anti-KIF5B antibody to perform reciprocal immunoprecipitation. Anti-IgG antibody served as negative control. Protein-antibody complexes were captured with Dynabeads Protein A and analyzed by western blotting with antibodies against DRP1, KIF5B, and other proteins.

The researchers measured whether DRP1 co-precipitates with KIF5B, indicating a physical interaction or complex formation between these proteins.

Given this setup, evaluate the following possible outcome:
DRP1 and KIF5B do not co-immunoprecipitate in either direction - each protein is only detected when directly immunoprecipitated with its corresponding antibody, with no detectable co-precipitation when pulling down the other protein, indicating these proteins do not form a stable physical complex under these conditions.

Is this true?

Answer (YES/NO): NO